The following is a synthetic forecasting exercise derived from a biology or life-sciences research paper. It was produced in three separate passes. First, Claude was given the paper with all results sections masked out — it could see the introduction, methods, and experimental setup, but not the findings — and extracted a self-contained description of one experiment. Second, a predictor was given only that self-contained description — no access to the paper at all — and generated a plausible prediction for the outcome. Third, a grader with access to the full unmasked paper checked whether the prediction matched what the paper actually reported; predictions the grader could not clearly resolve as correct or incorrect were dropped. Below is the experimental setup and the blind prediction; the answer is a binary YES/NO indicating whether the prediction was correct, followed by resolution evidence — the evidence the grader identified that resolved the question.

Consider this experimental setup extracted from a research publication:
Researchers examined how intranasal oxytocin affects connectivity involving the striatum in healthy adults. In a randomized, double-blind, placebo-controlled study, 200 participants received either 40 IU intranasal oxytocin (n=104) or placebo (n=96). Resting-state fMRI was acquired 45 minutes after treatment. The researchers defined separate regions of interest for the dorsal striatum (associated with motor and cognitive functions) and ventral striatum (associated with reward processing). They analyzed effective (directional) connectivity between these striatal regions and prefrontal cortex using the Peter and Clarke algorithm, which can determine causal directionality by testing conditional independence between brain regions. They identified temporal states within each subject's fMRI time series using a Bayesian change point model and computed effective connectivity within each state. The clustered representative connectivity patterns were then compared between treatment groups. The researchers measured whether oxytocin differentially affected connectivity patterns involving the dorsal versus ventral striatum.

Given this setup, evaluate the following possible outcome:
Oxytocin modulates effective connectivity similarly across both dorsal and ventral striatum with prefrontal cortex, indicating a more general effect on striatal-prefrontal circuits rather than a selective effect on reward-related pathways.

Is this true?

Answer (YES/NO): NO